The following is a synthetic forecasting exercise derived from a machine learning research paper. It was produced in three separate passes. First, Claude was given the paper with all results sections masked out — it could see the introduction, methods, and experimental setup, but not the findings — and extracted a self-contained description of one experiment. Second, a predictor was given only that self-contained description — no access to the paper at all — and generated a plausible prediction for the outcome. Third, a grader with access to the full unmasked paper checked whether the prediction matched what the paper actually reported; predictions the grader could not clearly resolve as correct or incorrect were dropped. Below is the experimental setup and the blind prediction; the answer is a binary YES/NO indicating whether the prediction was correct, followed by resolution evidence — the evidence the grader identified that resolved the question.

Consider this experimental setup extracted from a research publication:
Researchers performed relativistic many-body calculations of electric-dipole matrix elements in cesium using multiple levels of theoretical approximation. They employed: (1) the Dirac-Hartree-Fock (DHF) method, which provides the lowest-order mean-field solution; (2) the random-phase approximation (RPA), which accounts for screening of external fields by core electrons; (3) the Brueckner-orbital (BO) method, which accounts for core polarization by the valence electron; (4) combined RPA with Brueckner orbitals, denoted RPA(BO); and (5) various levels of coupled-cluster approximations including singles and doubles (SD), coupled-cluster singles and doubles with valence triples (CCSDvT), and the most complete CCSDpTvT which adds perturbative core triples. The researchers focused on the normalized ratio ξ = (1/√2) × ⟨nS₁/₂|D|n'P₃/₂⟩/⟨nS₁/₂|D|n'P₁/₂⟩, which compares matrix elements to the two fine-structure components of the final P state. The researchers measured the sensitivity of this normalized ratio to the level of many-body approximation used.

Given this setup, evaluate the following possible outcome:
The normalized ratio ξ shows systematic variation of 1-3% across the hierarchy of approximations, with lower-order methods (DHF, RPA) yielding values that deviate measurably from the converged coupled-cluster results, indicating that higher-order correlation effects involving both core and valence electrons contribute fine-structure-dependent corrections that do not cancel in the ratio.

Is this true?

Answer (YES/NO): NO